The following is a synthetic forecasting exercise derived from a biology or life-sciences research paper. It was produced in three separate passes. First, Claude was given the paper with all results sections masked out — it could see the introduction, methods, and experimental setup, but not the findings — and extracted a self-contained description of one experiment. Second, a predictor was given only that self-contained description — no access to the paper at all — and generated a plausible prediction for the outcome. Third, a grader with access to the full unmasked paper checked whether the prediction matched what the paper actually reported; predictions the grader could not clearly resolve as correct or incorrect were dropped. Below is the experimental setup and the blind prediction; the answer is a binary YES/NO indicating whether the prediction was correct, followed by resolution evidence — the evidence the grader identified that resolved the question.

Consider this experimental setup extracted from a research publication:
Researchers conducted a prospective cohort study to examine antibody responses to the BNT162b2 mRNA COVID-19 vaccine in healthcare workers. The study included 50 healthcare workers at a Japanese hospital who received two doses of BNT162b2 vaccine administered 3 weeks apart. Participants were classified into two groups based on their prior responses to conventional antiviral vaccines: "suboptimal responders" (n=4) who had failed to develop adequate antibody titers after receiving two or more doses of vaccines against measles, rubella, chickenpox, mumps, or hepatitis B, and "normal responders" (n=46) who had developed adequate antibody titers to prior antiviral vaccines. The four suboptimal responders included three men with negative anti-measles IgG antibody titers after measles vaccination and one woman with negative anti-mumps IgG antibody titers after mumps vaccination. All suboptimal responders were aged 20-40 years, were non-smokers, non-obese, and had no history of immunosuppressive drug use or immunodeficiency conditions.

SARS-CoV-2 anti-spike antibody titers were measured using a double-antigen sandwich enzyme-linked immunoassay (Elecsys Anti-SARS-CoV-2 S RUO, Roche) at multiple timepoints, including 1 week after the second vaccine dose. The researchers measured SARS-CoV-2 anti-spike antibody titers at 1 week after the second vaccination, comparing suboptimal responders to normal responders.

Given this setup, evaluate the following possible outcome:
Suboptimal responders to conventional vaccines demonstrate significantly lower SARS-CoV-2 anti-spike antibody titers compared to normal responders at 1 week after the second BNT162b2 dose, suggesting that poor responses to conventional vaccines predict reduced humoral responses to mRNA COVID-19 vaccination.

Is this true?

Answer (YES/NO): NO